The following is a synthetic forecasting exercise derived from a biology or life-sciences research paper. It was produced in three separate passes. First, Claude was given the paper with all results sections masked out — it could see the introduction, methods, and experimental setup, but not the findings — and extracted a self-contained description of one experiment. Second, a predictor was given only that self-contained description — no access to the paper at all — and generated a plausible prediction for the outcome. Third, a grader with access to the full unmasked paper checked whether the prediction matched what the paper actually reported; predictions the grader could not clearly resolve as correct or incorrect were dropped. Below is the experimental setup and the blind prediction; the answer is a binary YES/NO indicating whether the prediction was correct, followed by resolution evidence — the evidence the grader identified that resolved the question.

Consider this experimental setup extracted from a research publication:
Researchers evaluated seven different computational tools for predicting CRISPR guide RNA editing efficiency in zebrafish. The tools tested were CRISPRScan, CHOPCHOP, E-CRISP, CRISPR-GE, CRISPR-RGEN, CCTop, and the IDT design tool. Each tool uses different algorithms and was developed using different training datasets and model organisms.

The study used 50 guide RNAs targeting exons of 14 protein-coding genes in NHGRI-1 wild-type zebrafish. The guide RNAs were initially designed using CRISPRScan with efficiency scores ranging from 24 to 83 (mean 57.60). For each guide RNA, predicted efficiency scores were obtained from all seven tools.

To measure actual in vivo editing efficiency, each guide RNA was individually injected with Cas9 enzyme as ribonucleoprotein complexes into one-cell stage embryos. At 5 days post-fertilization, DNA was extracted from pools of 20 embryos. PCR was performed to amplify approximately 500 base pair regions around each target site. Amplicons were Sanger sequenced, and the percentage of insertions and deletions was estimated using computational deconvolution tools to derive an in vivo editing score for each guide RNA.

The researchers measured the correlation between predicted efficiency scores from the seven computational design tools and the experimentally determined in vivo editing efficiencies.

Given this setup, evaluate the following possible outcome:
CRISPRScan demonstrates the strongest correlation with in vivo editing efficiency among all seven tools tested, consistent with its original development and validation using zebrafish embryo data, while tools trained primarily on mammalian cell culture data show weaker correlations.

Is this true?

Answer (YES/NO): YES